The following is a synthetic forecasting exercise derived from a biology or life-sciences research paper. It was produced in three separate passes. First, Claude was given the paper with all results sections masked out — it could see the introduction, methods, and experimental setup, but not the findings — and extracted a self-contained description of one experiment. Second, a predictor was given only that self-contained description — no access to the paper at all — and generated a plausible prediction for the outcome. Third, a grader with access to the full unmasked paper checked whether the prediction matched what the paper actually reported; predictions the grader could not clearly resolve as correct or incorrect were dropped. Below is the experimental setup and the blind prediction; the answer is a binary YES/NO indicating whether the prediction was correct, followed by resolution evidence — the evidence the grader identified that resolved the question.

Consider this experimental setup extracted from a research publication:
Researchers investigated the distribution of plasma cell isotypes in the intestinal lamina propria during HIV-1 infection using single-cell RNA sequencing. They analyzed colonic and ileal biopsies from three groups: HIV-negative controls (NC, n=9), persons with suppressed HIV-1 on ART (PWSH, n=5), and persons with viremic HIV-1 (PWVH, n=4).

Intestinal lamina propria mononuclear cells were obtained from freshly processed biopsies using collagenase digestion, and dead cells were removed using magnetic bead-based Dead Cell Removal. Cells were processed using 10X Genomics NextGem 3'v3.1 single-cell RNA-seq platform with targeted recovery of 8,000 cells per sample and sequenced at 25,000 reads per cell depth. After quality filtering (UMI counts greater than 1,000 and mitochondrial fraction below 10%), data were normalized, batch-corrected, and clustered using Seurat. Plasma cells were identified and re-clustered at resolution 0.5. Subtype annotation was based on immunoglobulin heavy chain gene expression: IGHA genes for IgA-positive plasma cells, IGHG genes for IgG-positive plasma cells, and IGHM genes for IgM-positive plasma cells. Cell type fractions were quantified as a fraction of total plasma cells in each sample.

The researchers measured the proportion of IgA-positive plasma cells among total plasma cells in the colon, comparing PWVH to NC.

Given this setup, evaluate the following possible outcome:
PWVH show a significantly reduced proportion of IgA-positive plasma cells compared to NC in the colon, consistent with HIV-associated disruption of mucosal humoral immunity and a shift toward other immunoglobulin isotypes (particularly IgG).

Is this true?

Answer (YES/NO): NO